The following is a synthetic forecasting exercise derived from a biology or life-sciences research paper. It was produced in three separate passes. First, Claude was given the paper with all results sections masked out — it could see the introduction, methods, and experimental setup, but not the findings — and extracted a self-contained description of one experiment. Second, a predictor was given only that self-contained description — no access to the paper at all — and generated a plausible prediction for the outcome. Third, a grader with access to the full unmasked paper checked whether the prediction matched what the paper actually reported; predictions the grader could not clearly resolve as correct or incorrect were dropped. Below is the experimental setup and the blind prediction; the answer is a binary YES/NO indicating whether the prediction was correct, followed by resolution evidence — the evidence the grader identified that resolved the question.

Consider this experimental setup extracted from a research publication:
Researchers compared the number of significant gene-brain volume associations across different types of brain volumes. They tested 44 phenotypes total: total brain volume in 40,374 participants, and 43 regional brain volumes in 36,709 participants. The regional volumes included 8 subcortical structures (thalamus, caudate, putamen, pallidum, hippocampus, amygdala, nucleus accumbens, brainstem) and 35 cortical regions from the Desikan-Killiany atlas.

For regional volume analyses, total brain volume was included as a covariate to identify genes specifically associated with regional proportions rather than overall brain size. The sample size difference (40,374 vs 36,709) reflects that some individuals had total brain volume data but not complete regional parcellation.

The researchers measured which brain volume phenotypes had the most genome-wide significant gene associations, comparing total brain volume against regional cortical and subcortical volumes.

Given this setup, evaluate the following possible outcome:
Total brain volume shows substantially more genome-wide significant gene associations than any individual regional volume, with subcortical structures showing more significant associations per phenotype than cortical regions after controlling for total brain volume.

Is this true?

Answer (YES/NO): NO